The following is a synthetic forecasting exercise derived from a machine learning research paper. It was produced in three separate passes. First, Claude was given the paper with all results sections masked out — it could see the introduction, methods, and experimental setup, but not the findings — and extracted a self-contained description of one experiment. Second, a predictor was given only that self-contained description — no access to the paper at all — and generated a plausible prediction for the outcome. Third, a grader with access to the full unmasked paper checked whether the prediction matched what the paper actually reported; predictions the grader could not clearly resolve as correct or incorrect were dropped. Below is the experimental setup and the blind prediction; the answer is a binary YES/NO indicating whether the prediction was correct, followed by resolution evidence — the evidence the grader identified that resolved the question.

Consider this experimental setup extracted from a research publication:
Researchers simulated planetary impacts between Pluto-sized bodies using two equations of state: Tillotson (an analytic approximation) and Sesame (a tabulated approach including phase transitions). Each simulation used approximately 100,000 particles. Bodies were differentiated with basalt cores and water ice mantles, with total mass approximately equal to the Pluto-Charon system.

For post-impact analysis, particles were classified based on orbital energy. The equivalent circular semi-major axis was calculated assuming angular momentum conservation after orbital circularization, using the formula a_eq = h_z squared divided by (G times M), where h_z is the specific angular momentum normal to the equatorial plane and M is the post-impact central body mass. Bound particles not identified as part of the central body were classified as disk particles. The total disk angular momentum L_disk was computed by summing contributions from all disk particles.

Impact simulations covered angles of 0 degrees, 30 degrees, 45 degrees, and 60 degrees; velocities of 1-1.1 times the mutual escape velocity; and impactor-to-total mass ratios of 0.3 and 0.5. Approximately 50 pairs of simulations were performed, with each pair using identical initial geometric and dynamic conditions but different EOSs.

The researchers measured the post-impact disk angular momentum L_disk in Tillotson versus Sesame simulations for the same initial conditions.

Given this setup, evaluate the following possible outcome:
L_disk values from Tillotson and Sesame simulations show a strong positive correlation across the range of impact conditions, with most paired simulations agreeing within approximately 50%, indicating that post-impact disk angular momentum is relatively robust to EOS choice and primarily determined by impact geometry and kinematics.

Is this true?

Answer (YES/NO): YES